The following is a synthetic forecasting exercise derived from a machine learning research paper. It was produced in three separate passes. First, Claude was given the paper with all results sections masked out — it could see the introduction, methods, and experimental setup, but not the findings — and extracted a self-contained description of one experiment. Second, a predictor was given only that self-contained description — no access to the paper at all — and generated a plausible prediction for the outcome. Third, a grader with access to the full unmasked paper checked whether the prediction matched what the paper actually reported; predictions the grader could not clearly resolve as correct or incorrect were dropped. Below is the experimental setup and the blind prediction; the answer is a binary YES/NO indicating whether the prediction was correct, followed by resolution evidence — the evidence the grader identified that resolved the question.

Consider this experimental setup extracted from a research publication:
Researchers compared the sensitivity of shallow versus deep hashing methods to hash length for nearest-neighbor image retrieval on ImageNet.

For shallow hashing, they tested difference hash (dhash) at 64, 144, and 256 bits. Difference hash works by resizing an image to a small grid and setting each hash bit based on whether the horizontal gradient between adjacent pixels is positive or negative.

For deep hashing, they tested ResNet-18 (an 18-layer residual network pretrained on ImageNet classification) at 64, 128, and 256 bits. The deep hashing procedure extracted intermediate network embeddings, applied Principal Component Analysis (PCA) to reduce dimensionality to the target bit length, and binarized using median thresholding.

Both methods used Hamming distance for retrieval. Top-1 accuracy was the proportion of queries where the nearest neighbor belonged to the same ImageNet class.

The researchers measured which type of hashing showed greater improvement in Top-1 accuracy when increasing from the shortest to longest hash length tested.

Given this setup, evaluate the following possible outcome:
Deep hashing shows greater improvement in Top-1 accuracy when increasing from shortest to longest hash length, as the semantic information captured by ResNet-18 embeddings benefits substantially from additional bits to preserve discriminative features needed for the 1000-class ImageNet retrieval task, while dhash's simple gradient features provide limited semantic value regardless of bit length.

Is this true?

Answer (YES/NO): YES